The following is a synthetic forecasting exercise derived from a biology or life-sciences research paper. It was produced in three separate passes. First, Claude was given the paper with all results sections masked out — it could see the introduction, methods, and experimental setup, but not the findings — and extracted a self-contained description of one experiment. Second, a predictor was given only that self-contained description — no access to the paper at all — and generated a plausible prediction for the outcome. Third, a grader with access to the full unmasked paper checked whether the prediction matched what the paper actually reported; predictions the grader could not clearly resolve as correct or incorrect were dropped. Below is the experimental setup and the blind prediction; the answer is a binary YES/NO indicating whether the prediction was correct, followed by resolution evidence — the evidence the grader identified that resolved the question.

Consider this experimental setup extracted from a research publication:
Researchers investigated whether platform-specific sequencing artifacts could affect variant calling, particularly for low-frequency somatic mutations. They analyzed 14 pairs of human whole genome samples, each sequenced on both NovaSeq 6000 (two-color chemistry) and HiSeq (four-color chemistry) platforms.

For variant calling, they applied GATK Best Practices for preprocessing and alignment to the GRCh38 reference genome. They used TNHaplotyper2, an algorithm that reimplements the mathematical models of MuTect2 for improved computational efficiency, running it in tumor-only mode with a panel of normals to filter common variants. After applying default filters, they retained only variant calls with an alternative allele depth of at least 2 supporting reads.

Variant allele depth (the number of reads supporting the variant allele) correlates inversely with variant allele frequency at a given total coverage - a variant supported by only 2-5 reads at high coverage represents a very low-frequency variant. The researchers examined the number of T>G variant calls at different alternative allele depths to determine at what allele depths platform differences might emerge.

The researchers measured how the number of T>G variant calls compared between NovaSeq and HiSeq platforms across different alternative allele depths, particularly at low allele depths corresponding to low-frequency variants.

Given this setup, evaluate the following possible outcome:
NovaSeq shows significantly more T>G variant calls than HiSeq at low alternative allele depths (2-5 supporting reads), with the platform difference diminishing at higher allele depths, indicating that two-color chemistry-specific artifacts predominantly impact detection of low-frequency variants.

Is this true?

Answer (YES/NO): YES